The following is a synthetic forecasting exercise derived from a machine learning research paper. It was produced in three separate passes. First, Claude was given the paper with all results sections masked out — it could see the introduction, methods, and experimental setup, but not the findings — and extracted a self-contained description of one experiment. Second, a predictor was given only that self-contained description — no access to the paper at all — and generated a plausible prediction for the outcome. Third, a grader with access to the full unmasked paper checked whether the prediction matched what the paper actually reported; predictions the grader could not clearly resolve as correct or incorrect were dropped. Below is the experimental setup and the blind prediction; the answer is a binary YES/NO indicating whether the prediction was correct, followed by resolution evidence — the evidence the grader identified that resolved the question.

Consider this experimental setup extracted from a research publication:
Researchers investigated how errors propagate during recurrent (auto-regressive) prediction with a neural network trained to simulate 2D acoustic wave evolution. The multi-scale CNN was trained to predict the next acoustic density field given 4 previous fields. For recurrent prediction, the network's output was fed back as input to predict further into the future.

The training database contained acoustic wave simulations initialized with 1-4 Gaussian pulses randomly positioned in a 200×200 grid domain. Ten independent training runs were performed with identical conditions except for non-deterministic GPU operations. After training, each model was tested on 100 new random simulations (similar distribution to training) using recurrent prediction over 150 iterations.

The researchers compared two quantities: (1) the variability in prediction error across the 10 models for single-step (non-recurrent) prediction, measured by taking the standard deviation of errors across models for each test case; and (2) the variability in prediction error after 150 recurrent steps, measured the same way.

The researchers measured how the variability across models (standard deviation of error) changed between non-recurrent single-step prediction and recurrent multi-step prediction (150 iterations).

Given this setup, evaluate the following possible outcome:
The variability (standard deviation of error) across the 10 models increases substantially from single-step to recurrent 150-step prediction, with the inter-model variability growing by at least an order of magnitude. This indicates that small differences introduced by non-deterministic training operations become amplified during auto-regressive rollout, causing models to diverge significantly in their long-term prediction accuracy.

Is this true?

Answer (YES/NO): YES